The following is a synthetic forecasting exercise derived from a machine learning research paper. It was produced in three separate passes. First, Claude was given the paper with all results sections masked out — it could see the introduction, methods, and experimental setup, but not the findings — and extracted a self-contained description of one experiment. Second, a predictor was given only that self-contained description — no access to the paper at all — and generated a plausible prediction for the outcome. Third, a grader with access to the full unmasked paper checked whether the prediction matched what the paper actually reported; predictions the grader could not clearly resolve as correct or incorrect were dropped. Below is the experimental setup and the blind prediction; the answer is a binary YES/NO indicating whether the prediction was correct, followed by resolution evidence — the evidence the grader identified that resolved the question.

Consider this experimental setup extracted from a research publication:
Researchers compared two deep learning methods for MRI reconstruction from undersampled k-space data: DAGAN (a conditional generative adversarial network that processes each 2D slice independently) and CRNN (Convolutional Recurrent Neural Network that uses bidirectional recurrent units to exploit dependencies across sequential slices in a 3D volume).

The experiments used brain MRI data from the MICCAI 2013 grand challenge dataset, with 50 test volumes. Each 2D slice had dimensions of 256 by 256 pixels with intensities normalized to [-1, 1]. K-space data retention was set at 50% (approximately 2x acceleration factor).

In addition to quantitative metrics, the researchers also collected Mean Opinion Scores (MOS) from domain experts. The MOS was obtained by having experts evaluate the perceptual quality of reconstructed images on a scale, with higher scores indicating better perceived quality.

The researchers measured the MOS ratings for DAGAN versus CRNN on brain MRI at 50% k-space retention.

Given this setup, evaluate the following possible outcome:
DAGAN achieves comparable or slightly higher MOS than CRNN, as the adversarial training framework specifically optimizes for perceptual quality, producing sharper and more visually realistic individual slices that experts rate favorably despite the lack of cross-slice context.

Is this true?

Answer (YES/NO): NO